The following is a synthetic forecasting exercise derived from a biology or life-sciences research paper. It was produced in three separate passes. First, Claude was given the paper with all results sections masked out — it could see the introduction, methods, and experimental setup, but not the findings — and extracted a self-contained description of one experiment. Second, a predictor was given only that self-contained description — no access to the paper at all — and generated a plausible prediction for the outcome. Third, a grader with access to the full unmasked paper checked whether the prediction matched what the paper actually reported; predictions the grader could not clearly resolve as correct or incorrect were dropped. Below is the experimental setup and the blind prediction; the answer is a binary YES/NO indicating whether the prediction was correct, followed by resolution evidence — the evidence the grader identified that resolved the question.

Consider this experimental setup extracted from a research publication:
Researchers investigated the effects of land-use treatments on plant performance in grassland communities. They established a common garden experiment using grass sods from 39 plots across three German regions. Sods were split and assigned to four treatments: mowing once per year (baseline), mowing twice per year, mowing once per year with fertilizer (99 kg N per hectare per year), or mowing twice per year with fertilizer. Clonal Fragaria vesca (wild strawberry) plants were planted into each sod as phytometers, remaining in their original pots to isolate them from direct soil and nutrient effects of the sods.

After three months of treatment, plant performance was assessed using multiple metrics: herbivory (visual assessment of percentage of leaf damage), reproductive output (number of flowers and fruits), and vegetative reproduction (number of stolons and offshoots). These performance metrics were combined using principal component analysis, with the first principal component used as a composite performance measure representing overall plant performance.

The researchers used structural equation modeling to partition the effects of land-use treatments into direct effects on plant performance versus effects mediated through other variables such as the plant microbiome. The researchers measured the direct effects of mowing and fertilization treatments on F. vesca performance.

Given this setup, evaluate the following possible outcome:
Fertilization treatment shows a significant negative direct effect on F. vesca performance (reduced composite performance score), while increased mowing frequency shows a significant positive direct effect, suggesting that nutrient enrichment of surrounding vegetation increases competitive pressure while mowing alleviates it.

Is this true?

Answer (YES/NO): NO